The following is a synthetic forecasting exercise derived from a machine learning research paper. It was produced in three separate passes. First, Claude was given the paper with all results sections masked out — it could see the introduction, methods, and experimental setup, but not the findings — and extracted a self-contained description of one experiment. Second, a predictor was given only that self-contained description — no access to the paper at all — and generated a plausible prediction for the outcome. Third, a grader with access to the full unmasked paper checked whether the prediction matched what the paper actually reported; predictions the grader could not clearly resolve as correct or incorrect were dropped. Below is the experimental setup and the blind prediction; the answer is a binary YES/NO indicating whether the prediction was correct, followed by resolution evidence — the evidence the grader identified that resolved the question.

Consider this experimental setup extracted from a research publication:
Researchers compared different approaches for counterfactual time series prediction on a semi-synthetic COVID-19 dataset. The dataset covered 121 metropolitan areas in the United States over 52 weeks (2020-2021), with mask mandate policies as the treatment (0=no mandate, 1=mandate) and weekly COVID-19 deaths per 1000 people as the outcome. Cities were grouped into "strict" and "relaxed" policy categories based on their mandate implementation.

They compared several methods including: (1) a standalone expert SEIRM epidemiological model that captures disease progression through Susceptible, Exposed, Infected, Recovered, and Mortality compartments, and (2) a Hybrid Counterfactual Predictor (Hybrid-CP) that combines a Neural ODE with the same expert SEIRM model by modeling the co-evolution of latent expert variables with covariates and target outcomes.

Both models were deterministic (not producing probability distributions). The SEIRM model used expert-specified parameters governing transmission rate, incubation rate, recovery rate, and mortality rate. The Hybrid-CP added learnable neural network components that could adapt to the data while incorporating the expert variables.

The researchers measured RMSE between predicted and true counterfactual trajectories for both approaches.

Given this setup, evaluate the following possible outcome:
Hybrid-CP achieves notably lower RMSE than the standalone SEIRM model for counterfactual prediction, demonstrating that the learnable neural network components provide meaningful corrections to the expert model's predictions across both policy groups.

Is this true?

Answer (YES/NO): YES